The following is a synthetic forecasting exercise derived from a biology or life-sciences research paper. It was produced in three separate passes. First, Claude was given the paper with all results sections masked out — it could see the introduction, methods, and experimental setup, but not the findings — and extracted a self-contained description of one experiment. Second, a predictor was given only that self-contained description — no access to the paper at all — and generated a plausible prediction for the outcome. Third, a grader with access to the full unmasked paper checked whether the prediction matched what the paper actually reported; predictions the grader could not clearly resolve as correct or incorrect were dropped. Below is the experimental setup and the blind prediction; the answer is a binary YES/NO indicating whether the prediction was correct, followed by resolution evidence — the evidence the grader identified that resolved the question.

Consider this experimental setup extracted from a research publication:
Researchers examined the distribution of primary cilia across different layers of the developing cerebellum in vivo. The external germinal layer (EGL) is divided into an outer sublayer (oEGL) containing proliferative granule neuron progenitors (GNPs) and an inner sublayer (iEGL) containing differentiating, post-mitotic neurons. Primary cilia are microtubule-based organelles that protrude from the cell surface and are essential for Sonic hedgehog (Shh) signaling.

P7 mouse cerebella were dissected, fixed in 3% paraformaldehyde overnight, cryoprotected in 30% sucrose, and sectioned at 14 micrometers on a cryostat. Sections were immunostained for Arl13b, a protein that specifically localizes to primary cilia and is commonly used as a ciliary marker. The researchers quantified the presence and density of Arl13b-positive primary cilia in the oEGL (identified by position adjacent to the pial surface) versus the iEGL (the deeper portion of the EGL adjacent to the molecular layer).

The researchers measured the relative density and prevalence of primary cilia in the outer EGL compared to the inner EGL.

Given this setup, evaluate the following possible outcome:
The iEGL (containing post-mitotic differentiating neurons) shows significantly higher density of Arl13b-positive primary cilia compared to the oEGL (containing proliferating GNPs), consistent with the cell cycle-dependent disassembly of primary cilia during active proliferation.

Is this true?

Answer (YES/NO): NO